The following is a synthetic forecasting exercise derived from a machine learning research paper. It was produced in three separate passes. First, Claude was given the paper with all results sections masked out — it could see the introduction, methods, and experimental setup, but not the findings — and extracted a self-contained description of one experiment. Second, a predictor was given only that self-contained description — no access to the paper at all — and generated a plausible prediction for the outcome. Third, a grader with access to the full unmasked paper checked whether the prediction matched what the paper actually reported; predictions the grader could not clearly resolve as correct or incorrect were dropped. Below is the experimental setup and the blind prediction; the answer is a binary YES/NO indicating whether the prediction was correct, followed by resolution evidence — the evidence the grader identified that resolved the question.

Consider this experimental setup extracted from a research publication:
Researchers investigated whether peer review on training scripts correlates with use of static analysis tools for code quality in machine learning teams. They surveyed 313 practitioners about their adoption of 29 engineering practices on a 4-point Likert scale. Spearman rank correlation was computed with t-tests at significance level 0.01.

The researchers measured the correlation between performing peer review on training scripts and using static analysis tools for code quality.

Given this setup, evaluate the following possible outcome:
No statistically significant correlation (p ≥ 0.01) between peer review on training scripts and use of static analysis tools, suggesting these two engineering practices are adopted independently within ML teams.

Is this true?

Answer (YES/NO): NO